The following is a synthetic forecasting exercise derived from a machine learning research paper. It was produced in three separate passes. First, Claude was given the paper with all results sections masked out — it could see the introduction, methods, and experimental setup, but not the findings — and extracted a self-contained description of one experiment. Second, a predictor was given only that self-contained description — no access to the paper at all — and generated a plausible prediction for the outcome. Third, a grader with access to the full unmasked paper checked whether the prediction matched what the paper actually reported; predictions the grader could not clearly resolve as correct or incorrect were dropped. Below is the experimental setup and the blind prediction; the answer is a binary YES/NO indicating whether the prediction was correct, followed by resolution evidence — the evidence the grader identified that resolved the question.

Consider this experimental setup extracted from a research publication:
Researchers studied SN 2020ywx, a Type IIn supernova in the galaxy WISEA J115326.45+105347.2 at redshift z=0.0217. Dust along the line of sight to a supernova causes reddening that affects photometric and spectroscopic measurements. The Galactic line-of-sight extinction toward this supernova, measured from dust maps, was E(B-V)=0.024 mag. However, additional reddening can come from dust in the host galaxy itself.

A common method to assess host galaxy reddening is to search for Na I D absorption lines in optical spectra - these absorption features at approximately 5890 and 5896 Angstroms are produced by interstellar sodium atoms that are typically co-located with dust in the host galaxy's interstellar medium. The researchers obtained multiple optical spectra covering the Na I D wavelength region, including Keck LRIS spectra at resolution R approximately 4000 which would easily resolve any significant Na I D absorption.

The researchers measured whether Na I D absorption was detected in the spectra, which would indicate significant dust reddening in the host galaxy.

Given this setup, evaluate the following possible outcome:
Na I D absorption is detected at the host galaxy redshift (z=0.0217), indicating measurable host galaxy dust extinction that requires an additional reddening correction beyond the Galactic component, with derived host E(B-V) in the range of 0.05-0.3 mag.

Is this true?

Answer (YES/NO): NO